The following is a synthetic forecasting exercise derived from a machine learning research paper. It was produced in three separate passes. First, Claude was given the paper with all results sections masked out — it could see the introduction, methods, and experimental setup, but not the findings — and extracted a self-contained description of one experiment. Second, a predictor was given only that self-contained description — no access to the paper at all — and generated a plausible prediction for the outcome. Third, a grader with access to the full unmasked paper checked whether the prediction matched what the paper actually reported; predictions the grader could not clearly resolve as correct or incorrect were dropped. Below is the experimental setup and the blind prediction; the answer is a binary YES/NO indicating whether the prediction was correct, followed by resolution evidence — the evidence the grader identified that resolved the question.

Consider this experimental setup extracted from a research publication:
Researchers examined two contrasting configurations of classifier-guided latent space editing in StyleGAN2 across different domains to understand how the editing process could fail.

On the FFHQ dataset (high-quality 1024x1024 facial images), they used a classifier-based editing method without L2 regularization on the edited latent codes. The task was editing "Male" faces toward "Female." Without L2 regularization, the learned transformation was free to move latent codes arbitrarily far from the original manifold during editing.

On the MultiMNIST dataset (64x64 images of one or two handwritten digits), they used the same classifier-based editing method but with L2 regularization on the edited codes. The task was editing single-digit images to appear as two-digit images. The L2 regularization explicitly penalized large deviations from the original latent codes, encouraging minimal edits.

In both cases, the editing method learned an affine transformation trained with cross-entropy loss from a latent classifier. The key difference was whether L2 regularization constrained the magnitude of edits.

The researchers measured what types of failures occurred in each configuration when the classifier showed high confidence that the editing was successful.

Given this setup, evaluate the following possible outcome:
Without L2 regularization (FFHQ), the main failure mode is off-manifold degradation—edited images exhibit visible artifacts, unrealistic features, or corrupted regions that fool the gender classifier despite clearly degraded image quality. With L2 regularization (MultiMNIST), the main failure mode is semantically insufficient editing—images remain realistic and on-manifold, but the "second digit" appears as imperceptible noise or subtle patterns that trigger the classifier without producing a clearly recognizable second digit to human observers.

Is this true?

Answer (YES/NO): NO